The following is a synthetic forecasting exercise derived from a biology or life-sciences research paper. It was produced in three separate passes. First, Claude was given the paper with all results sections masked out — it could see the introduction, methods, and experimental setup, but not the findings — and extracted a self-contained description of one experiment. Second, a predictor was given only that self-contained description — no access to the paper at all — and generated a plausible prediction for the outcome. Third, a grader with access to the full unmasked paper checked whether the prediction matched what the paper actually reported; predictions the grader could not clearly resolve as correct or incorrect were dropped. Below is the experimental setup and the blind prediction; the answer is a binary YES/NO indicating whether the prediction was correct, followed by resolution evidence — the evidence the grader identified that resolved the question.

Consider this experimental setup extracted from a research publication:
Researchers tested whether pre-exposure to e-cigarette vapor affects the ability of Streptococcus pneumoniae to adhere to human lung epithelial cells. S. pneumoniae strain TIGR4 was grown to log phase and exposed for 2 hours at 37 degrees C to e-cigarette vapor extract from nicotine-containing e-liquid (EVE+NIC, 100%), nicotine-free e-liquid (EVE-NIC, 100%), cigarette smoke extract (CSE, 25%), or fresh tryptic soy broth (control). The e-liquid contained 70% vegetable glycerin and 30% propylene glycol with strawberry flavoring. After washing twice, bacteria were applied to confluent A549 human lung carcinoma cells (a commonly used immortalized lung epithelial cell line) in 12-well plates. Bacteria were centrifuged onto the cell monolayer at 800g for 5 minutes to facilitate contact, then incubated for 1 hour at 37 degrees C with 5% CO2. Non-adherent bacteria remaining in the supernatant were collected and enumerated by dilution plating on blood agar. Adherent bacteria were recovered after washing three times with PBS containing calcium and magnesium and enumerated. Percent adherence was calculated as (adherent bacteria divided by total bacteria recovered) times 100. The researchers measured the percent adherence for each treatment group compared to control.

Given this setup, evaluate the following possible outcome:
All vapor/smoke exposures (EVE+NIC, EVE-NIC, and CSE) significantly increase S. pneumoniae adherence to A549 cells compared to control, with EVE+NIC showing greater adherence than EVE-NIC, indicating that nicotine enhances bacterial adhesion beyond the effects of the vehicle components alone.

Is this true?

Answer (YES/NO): NO